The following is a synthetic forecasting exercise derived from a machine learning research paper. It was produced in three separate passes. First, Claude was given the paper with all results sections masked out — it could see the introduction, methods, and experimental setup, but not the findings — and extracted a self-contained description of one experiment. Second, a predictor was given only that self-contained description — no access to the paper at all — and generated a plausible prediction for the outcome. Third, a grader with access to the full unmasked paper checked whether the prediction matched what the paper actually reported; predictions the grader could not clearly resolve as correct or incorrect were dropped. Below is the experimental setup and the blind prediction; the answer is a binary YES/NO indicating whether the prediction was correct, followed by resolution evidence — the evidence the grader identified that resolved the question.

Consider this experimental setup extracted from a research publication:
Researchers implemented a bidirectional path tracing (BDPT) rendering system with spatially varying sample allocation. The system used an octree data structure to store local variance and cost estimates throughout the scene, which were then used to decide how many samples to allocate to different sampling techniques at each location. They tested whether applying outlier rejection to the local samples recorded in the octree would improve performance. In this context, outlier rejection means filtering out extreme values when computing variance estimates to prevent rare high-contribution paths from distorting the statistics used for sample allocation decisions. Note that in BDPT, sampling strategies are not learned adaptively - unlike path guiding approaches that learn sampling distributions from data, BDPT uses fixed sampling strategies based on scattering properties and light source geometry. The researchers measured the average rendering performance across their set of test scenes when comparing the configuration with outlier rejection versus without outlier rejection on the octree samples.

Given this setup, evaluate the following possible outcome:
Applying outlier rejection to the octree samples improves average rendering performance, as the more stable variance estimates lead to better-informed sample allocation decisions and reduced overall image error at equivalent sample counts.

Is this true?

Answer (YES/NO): NO